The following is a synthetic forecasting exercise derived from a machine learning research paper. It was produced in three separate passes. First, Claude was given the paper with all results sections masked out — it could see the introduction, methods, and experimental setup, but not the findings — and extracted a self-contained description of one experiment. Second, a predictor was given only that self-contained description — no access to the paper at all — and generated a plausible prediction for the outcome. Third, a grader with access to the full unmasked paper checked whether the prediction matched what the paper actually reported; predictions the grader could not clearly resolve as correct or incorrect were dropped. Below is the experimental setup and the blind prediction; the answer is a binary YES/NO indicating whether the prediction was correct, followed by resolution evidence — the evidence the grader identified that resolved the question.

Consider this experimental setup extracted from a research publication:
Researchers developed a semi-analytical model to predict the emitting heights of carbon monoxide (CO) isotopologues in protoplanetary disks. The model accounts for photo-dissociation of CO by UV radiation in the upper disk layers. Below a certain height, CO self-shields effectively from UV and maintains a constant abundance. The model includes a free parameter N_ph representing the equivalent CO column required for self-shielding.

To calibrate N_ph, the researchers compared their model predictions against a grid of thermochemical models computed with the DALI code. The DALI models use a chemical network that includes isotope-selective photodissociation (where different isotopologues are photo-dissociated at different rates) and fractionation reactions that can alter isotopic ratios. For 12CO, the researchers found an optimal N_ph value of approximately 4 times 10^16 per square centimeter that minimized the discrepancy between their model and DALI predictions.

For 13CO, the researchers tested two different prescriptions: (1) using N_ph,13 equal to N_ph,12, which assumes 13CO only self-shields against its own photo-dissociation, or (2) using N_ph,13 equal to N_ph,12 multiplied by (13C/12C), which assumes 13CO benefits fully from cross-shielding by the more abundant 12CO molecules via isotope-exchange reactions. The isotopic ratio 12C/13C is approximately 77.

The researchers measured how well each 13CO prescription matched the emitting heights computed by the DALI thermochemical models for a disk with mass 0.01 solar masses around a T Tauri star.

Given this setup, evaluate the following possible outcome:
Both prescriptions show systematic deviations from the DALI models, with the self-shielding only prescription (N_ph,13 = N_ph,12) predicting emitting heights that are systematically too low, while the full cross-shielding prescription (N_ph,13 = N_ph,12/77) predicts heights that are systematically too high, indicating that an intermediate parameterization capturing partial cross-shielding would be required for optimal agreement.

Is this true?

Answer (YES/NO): NO